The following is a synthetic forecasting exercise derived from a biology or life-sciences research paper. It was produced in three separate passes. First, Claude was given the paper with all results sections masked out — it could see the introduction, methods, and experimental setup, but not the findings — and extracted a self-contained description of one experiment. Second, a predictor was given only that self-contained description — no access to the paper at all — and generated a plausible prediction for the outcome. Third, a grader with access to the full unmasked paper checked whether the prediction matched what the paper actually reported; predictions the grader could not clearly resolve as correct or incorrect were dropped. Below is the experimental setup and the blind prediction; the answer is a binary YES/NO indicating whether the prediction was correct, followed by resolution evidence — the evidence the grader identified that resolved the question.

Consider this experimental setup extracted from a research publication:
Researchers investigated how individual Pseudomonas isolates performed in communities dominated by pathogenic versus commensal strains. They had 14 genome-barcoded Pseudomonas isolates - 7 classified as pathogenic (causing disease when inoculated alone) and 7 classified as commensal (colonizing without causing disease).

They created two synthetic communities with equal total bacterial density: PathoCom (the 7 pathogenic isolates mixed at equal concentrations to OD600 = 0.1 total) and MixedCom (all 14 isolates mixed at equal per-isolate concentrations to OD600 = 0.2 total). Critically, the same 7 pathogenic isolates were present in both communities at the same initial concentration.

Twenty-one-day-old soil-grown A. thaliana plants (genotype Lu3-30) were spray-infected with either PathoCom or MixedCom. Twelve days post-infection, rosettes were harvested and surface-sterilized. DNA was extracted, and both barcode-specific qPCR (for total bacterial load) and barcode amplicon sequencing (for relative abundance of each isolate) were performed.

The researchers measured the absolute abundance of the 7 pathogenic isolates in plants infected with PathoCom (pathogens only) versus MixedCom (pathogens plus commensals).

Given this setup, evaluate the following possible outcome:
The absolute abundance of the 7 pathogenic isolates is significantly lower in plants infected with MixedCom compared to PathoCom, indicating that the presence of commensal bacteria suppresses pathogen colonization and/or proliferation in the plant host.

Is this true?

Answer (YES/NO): YES